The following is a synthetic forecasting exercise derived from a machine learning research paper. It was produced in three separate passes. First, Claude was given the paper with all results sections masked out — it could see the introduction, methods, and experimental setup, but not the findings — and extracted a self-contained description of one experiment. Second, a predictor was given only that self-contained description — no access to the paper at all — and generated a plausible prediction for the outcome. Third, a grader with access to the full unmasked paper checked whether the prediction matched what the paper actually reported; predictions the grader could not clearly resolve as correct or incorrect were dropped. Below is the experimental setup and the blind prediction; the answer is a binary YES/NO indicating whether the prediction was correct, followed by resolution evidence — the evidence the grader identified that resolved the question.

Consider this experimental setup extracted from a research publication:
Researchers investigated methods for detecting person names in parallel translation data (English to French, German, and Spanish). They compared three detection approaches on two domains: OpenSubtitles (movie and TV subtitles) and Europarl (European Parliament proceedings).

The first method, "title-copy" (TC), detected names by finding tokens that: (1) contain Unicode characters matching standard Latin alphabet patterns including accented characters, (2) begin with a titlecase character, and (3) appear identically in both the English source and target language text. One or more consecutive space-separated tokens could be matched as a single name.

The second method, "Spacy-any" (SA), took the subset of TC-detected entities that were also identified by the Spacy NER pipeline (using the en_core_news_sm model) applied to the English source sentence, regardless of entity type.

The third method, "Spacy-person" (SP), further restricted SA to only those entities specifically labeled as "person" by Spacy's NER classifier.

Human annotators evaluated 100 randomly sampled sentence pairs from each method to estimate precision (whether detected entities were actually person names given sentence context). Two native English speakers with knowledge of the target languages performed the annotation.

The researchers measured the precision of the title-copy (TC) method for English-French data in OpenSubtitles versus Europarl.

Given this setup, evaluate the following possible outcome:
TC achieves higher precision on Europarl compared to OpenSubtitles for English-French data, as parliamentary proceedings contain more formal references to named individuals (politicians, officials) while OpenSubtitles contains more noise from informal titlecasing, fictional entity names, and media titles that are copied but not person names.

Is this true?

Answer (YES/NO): NO